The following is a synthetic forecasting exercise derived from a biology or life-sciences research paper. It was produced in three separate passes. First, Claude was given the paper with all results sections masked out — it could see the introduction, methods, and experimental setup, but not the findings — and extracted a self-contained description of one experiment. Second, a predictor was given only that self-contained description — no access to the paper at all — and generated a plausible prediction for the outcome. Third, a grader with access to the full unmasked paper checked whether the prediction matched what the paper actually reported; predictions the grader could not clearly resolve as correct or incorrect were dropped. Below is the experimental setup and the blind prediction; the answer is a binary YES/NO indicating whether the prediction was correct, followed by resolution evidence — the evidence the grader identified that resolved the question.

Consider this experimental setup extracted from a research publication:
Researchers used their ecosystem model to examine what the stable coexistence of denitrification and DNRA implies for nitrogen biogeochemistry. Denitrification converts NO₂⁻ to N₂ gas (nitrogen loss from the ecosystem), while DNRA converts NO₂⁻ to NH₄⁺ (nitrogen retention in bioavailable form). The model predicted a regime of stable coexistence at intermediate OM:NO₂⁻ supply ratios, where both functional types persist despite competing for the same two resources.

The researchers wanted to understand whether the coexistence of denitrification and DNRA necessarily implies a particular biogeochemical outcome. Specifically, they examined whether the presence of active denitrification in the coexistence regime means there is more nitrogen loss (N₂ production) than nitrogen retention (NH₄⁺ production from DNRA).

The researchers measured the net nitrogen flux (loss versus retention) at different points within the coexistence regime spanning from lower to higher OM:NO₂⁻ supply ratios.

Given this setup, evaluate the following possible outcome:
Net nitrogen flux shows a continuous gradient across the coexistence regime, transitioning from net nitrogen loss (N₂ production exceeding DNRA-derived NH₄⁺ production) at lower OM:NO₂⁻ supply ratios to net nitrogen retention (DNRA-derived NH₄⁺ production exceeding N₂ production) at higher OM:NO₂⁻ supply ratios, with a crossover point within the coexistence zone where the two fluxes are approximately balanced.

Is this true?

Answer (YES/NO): YES